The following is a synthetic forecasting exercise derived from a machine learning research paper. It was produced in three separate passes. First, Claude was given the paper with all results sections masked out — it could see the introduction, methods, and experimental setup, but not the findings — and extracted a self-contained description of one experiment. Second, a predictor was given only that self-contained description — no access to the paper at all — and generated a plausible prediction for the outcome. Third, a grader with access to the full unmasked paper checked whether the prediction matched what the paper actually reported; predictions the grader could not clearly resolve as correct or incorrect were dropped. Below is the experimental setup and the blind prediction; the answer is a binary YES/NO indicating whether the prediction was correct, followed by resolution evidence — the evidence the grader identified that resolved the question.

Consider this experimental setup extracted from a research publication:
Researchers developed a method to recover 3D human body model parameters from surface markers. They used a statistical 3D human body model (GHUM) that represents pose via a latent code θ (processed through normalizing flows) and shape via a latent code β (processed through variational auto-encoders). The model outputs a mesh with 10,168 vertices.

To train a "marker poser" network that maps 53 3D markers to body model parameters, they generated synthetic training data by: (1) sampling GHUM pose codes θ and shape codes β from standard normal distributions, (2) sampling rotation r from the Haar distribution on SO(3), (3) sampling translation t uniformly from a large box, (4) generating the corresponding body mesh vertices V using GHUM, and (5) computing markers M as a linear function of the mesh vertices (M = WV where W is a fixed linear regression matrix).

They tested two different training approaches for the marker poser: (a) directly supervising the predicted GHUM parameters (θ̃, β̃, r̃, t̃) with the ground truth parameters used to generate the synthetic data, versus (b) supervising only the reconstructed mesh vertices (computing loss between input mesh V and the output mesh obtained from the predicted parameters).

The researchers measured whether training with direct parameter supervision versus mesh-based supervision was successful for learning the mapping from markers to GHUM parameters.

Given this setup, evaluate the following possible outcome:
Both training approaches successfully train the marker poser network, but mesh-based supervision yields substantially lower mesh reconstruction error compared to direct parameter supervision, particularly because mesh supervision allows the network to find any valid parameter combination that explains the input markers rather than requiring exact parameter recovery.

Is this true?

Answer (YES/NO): NO